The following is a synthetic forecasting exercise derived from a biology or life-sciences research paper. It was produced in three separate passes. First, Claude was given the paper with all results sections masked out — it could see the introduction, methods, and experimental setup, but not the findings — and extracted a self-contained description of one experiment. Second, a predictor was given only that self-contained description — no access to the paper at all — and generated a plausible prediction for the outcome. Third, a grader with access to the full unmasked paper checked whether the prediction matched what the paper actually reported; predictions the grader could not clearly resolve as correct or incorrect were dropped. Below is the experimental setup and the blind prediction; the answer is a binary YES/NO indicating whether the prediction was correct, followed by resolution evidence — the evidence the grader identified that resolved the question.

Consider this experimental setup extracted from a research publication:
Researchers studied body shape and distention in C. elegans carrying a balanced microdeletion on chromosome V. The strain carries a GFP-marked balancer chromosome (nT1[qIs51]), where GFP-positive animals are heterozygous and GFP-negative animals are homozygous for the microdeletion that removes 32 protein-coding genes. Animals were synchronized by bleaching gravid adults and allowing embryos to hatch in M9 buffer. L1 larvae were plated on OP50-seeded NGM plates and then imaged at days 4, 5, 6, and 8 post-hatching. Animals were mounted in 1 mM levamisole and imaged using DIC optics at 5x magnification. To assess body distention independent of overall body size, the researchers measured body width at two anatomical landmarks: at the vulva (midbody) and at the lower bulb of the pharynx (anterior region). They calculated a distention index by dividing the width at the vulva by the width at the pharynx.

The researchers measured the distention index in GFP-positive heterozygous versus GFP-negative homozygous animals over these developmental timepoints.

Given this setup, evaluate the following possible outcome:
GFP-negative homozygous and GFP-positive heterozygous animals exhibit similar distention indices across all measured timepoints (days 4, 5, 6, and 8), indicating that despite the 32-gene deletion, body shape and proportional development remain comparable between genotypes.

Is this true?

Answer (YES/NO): NO